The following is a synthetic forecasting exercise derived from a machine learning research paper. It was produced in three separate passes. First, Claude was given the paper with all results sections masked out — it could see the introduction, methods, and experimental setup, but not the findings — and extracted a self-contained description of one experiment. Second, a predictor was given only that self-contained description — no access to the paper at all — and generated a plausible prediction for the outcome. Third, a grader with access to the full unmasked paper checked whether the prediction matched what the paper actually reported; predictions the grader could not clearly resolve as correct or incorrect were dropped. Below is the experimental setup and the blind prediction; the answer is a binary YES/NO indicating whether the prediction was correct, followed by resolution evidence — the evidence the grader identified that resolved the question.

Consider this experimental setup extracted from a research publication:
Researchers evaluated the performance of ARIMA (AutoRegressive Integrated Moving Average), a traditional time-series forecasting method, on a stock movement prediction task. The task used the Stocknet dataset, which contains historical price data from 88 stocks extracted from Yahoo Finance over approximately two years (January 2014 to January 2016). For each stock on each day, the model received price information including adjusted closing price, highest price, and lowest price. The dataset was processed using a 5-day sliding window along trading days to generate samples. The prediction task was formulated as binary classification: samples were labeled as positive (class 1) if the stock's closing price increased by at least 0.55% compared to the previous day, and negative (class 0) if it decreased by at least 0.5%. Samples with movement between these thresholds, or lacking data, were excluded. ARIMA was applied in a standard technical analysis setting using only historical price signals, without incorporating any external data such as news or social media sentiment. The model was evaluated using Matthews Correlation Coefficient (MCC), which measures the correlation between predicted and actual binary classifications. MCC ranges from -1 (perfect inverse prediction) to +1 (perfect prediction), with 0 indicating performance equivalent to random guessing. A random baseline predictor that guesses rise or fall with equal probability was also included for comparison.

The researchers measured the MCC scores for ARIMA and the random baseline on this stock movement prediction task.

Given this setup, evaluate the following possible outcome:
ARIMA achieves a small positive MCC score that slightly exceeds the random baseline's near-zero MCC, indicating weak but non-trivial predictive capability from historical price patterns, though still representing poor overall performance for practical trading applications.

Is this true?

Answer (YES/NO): NO